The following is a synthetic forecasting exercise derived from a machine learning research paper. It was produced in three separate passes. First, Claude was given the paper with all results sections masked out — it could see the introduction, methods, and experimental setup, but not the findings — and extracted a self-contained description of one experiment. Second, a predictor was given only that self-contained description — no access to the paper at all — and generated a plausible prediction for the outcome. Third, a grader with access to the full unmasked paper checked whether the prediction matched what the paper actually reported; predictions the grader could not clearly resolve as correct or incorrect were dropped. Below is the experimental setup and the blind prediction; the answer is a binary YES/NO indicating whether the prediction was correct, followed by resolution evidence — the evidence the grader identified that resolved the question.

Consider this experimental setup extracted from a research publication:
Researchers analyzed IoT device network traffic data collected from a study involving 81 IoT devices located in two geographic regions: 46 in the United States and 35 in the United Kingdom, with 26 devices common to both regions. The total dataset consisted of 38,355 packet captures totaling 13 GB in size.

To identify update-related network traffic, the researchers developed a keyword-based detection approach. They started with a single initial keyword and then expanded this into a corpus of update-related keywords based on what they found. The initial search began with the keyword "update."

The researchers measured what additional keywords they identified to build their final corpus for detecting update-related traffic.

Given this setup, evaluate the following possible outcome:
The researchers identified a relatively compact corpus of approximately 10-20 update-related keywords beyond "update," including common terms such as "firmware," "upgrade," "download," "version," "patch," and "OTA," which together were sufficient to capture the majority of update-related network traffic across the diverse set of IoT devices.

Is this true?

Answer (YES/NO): NO